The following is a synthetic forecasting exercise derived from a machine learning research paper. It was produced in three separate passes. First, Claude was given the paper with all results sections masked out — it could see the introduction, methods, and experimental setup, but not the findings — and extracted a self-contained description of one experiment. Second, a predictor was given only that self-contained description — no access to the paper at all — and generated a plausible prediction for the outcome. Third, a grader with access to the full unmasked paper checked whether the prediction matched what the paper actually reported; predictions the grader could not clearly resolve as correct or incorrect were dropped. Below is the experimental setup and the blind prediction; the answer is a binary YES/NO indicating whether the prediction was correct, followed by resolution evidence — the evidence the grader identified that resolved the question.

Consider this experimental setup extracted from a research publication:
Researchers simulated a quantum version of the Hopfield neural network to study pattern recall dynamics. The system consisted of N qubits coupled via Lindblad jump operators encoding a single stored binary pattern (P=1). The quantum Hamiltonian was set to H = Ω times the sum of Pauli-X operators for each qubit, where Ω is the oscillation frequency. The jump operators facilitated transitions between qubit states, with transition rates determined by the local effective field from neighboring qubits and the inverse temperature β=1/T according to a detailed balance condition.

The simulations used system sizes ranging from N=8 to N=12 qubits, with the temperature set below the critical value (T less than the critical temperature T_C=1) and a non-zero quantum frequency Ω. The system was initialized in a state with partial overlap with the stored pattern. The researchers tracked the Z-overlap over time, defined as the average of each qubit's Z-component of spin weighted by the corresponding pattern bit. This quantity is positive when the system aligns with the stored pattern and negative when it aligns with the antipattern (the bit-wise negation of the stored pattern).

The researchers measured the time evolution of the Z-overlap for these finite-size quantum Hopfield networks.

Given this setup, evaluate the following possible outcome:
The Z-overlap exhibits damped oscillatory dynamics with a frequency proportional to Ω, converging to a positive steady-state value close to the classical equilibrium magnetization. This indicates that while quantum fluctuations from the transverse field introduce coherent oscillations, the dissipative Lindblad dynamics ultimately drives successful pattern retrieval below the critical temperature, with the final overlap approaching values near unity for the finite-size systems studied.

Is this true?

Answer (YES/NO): NO